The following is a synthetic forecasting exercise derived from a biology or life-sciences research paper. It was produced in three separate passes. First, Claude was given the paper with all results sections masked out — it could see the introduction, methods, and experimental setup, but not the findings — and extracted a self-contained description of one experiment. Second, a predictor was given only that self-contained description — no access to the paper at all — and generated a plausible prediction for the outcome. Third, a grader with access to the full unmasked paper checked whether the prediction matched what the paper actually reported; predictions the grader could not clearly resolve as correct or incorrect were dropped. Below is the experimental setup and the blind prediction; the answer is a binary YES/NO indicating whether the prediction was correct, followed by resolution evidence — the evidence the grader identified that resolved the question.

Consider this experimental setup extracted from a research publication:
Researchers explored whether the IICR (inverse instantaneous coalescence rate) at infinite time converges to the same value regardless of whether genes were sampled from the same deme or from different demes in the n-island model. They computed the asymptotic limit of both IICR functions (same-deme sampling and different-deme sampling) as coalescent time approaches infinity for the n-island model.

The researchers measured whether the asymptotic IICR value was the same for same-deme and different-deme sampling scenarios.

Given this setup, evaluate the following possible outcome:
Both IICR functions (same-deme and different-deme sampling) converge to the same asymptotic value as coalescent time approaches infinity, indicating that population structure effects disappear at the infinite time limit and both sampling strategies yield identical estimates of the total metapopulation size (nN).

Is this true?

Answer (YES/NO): NO